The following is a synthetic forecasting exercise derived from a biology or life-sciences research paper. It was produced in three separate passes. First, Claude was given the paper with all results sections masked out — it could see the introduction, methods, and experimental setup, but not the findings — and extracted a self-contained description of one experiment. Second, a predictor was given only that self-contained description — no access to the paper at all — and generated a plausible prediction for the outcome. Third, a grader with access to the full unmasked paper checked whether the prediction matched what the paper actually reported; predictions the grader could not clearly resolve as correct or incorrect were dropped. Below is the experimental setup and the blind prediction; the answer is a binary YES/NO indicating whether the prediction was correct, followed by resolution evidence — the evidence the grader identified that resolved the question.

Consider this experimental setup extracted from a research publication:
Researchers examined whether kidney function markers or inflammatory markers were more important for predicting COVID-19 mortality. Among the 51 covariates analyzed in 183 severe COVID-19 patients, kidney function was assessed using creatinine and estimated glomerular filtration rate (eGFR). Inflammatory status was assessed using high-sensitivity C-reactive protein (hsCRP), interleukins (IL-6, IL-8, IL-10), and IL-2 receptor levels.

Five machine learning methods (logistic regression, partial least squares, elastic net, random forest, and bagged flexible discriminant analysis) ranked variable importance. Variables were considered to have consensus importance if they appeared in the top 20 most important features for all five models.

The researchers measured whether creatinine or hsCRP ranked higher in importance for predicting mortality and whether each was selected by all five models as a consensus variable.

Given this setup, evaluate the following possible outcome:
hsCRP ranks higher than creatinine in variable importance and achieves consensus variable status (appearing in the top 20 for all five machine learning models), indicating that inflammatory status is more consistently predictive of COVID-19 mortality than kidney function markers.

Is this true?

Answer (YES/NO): YES